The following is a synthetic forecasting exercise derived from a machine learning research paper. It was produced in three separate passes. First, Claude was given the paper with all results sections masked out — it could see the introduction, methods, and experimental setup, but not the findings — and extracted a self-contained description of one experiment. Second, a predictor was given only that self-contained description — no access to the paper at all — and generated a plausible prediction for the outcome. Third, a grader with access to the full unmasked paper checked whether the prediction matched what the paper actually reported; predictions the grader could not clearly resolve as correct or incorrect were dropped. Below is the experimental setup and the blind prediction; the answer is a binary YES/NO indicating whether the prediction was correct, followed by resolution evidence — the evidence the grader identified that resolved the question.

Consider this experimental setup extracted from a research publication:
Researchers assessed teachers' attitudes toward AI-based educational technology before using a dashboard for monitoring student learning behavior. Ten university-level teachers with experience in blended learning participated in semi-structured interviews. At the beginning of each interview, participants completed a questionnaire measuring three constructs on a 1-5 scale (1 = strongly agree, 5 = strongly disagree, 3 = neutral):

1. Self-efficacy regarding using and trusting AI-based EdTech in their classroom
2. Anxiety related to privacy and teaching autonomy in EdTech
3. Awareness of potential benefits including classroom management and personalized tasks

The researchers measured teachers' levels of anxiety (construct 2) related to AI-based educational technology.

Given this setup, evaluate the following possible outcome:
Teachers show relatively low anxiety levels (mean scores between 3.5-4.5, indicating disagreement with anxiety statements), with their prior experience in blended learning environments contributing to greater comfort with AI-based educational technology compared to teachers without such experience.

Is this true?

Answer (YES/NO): NO